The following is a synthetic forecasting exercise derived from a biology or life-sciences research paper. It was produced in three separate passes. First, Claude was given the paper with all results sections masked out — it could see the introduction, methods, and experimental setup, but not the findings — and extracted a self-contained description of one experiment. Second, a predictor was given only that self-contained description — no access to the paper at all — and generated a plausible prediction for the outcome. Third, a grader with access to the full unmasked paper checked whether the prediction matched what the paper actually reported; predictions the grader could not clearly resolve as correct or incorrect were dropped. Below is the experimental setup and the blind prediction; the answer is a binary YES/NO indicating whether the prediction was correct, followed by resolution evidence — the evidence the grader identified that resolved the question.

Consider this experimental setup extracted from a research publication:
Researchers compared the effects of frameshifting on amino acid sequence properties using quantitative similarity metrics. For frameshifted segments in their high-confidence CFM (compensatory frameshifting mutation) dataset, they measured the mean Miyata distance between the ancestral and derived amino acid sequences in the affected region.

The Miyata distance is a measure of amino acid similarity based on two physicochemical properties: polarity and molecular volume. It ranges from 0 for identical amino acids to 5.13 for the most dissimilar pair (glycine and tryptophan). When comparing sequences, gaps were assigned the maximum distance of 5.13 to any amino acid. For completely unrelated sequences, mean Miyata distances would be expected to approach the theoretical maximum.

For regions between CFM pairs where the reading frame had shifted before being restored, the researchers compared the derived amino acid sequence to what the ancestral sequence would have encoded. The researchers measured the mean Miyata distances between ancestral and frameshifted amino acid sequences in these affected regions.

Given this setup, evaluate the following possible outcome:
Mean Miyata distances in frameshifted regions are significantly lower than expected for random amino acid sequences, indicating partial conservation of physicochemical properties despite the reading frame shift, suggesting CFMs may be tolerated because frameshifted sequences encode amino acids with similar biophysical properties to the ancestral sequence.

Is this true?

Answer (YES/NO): YES